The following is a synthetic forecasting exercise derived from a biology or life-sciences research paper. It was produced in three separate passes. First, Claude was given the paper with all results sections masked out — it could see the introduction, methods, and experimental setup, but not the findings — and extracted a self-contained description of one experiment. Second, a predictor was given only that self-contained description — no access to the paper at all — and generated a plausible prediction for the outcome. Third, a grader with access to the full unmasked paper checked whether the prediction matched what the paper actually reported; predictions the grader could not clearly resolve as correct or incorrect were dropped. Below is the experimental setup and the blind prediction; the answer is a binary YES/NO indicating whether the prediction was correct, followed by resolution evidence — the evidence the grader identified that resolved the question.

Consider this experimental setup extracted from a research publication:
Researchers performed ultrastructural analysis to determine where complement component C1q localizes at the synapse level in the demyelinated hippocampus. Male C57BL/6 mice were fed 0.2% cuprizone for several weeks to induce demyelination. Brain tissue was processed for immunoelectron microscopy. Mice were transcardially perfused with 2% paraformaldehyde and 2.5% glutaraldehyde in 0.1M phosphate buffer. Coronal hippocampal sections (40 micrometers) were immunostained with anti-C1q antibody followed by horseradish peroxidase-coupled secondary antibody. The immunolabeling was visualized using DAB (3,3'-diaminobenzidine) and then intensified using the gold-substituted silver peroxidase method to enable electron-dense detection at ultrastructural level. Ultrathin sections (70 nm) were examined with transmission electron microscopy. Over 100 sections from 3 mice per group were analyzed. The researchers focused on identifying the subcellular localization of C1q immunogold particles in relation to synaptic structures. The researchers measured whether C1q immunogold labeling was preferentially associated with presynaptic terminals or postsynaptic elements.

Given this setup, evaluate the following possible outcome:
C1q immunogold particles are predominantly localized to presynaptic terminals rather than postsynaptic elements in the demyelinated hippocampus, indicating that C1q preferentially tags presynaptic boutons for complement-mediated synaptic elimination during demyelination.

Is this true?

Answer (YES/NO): NO